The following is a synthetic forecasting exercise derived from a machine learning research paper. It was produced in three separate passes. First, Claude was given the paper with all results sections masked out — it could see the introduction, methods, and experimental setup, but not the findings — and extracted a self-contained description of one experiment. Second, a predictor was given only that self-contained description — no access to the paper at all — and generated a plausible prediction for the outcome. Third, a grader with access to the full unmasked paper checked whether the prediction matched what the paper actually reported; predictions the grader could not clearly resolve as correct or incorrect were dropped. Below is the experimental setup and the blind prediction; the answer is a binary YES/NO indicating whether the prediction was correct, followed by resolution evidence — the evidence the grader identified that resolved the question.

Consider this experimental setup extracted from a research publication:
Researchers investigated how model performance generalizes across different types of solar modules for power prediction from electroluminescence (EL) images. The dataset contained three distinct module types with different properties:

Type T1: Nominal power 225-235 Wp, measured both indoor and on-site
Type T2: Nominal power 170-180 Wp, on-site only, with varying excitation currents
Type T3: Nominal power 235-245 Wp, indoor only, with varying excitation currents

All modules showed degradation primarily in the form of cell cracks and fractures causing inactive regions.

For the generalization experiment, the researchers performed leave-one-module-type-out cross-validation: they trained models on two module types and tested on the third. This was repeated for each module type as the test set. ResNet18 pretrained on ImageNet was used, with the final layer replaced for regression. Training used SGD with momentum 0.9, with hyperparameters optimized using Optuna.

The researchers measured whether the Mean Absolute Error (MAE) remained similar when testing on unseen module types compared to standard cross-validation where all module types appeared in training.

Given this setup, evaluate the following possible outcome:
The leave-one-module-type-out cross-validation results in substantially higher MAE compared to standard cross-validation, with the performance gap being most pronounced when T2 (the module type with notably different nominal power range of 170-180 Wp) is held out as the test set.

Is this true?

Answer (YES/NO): NO